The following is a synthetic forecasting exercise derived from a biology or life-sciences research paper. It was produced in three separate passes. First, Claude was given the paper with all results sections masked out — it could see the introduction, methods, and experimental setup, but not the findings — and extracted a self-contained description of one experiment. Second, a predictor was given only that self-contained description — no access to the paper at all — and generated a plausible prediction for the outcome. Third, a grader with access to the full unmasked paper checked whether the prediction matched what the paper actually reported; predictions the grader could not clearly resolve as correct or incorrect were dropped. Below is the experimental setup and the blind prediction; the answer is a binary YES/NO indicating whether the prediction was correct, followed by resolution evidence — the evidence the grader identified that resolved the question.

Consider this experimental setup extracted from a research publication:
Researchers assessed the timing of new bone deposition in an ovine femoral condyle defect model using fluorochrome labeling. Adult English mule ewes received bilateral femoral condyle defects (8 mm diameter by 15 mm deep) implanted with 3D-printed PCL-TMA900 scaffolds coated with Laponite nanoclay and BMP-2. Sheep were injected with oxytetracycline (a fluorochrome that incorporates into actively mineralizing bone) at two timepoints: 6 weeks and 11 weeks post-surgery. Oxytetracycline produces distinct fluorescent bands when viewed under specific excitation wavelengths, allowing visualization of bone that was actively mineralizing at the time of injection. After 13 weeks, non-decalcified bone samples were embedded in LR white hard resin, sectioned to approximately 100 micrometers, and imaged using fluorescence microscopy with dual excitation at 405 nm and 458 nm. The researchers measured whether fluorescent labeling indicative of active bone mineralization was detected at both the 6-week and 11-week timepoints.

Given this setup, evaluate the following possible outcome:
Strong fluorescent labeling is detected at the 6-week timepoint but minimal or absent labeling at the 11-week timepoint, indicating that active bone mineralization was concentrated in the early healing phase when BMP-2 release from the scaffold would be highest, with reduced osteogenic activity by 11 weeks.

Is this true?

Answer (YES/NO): NO